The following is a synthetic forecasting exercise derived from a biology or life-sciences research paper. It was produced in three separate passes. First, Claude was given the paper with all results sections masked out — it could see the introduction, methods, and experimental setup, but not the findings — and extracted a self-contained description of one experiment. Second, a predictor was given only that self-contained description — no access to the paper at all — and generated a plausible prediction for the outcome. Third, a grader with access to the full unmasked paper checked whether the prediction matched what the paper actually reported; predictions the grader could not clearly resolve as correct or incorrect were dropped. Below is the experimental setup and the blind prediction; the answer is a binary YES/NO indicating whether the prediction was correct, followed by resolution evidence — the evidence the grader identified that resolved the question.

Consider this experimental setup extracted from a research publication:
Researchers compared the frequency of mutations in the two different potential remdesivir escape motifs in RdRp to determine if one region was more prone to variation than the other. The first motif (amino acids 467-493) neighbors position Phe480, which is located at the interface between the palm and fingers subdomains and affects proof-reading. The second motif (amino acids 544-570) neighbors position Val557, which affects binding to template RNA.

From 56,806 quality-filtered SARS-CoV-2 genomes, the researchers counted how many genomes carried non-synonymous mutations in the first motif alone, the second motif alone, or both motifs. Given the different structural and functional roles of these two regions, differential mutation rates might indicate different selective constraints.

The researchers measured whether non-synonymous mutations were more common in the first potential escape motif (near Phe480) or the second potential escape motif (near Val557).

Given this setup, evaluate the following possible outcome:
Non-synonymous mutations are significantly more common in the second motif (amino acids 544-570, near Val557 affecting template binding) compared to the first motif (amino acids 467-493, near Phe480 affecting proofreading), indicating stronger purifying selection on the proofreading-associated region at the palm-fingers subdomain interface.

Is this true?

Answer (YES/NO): NO